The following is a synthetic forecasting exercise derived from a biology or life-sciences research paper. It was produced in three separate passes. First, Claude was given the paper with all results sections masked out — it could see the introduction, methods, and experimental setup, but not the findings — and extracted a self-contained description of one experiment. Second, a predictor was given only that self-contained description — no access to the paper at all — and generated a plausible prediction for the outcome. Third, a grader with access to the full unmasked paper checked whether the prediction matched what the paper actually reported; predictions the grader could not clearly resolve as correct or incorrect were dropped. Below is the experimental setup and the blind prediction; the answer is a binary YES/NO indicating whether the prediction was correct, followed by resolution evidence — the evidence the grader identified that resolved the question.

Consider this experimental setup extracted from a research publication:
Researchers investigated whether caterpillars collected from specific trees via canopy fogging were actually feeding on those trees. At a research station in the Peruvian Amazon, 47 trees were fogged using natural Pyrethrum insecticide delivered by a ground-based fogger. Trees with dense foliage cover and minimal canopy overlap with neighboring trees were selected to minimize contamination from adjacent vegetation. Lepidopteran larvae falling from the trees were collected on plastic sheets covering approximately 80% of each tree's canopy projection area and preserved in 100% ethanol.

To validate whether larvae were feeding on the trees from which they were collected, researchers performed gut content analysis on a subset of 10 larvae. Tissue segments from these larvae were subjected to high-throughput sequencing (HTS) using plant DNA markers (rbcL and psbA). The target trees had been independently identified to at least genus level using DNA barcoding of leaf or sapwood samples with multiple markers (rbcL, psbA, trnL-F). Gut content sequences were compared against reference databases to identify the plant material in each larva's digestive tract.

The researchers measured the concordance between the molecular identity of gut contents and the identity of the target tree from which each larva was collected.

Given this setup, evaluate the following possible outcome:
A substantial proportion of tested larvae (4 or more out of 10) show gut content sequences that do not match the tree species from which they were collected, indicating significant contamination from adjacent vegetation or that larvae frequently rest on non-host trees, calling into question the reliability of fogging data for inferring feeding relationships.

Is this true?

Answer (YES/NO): YES